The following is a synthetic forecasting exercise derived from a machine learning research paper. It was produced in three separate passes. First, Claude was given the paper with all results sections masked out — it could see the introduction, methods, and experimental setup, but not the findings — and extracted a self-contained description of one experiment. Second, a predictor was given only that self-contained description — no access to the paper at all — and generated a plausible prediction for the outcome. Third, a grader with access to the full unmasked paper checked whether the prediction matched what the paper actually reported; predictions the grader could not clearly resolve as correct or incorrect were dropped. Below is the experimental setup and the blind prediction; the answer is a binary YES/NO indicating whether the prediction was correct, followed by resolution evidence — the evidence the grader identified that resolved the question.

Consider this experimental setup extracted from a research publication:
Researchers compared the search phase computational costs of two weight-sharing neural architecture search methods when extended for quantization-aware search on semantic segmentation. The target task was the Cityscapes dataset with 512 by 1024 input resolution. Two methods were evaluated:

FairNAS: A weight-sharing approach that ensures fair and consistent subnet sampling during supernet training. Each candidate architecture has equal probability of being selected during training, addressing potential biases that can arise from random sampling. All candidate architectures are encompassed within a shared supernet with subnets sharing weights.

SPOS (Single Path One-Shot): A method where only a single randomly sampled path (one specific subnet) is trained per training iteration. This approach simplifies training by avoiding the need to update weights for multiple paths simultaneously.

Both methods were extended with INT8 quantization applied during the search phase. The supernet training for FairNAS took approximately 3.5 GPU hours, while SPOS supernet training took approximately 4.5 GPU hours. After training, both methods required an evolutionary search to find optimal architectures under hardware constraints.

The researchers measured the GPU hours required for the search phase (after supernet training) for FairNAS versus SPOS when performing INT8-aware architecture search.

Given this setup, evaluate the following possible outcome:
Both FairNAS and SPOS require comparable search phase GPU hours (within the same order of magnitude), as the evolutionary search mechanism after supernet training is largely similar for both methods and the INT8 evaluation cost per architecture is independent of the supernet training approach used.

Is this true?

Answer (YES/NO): YES